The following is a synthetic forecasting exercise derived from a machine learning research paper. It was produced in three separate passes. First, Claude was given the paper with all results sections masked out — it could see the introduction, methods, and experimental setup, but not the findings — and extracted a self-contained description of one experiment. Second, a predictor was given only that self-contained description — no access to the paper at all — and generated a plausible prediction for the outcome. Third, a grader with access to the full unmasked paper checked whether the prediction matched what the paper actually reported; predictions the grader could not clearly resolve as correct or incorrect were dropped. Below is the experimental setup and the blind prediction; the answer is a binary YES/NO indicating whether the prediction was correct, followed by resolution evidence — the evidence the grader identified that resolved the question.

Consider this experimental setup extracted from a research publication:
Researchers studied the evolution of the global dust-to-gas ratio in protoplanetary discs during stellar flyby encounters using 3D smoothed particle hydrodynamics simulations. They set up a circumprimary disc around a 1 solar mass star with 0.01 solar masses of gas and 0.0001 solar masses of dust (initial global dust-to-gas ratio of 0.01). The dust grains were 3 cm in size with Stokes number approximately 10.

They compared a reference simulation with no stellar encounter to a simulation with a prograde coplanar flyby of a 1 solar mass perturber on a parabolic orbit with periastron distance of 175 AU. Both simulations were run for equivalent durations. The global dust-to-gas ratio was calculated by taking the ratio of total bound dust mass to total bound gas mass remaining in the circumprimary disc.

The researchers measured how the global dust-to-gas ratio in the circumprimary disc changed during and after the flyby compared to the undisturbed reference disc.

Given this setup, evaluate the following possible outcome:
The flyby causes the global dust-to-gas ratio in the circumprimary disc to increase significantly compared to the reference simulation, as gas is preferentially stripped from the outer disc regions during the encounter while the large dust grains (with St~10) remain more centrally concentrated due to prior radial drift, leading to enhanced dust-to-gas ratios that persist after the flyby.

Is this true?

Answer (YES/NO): YES